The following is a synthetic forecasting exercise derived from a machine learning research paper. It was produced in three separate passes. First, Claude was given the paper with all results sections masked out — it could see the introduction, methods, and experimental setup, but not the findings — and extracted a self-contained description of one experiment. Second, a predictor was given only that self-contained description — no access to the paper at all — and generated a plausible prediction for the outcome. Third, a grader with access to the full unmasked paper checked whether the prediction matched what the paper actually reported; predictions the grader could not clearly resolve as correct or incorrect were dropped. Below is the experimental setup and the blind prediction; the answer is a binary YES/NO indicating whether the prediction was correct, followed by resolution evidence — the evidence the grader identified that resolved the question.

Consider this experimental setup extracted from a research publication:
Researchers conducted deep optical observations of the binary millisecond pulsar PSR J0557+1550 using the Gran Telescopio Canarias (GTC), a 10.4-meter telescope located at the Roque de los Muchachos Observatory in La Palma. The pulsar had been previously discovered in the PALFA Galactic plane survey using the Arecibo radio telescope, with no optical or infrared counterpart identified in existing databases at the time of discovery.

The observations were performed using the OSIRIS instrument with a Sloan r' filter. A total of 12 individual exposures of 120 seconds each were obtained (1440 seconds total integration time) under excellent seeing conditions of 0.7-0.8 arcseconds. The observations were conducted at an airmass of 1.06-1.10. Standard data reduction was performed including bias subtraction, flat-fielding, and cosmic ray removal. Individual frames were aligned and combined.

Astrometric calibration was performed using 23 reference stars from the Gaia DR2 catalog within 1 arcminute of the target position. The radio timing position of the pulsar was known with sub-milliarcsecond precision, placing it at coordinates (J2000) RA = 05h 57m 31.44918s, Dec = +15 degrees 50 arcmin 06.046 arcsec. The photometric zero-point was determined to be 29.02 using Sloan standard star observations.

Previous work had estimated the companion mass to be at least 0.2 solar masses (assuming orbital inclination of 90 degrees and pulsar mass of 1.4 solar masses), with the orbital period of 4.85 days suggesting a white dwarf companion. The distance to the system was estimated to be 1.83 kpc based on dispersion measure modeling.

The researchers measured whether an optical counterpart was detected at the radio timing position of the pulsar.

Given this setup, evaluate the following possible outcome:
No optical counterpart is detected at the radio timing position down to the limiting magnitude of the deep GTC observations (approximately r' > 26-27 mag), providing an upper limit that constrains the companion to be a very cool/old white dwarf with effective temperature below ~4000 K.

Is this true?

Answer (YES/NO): NO